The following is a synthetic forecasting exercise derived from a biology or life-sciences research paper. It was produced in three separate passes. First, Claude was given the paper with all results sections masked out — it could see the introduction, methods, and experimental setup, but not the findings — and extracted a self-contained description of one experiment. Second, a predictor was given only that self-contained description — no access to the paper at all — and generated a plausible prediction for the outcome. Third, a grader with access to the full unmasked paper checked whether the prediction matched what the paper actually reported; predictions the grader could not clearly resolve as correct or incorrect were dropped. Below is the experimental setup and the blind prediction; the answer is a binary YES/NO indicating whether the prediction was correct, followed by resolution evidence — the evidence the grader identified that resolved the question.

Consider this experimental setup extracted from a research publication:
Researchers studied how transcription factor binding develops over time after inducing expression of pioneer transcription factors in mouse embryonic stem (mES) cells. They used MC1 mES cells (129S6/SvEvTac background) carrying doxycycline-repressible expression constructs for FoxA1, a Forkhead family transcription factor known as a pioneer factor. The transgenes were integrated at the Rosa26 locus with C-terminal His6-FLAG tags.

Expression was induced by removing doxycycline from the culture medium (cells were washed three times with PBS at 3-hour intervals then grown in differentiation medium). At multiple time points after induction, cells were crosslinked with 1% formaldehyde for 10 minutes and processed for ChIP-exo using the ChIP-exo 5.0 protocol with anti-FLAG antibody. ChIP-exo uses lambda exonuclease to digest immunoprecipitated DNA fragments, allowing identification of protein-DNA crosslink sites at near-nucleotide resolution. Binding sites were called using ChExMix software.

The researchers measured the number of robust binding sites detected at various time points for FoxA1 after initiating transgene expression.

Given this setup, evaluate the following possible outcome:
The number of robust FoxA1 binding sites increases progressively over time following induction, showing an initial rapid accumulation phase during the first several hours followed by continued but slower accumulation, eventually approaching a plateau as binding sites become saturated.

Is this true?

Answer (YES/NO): NO